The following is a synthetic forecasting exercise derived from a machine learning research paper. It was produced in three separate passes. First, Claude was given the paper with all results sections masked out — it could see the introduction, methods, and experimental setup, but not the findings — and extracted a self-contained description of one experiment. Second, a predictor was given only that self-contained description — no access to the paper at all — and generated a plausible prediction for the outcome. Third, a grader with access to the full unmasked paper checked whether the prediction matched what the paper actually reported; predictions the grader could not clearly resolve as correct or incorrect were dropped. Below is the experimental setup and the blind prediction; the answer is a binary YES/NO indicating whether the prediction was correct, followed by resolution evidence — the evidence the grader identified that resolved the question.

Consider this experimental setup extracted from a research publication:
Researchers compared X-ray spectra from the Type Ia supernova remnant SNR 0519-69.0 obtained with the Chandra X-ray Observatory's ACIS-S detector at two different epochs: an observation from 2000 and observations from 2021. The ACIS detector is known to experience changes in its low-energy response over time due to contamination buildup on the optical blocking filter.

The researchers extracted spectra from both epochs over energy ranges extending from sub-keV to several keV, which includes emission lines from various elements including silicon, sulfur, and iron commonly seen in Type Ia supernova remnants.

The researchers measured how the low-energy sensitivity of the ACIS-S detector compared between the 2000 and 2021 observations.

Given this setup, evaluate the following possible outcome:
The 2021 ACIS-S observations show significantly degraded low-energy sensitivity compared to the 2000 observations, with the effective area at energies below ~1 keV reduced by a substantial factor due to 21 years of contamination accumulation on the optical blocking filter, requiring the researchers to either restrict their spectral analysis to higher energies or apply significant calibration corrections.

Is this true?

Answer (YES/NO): YES